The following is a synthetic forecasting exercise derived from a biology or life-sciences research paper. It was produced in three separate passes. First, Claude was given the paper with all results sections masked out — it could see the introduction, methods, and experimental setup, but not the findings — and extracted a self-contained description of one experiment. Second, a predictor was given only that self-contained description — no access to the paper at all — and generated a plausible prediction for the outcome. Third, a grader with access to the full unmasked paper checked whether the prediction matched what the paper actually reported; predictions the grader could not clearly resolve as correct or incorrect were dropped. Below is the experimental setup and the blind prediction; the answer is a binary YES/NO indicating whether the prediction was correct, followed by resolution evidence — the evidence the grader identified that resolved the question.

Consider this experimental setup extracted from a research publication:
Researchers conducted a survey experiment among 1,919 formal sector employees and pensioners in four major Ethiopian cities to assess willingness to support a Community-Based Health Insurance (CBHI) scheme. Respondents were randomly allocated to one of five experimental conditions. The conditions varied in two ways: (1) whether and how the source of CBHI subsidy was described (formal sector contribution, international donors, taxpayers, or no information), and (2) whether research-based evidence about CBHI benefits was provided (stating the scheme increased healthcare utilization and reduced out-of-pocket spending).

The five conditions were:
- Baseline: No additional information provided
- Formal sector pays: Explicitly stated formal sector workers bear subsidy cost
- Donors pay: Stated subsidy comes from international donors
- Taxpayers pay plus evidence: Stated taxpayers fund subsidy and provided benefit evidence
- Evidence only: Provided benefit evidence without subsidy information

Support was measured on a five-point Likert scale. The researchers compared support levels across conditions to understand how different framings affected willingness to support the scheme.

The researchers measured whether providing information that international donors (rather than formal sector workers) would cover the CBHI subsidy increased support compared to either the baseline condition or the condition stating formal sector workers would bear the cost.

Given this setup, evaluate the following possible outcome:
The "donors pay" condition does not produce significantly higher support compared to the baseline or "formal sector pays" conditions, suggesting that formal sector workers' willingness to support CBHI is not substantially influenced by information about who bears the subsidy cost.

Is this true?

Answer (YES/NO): YES